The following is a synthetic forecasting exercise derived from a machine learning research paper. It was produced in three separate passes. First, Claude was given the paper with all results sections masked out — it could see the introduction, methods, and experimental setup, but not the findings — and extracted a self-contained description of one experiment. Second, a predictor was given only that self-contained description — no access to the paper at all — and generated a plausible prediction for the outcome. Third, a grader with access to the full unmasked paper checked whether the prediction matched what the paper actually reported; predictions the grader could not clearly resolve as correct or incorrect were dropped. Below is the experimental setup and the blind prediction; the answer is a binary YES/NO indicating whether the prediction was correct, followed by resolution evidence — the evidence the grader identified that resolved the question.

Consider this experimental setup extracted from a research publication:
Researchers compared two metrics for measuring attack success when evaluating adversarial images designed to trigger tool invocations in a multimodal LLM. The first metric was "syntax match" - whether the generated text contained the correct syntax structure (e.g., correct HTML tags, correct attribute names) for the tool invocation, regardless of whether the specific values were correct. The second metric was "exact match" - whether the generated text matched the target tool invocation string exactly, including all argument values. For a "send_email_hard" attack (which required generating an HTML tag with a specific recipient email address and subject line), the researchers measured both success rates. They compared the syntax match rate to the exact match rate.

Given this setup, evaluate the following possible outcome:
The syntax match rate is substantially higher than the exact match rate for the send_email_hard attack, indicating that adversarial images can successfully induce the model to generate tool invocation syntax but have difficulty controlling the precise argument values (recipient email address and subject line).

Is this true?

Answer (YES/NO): NO